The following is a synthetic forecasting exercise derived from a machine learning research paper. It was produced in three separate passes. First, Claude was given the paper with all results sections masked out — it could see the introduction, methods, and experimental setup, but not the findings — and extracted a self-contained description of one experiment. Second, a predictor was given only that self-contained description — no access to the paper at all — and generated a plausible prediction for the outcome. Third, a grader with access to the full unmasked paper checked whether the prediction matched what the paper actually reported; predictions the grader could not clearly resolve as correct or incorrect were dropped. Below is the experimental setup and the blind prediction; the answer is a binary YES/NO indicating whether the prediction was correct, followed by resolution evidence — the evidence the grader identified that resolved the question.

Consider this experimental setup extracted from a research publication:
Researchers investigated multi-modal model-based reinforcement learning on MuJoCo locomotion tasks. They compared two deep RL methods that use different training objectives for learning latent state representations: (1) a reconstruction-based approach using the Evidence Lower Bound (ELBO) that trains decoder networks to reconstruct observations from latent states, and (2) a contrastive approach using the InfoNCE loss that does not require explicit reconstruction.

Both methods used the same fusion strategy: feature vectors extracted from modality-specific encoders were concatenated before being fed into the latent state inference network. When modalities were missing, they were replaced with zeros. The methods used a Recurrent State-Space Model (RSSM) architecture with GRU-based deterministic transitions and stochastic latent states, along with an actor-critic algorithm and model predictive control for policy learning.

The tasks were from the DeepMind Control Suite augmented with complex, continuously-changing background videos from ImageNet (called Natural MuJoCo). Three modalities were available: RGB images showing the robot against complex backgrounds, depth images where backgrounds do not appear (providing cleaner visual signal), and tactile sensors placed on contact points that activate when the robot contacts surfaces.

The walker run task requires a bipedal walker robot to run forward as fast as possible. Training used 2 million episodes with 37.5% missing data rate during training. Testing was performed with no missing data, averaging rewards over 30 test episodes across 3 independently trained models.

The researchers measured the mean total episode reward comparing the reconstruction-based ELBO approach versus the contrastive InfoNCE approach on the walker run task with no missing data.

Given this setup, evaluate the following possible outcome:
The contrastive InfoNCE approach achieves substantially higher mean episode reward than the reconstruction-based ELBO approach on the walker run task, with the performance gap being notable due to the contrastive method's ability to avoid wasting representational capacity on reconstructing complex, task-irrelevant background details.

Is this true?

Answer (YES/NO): YES